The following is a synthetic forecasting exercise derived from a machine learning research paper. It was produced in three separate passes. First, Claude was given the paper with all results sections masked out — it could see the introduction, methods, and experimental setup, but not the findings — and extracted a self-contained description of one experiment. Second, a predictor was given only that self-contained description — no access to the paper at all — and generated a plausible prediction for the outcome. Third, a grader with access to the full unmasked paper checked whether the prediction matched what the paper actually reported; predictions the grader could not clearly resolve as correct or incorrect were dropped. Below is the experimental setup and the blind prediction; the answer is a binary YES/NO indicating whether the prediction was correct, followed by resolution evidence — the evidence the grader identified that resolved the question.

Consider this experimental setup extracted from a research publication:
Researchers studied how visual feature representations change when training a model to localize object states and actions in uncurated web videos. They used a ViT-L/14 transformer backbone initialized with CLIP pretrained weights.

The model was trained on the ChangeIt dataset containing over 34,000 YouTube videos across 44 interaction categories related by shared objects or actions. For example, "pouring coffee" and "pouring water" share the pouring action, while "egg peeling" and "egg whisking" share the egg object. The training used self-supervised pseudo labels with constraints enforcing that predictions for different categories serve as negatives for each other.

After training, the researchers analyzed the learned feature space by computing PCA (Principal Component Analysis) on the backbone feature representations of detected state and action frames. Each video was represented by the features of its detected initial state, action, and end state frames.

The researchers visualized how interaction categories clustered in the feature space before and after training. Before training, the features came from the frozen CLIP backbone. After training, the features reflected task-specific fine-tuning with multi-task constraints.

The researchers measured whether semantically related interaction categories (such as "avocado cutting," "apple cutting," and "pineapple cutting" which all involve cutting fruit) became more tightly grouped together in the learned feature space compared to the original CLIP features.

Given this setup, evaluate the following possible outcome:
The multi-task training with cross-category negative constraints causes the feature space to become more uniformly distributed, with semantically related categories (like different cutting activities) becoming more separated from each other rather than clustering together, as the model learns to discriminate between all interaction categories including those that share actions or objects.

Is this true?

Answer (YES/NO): NO